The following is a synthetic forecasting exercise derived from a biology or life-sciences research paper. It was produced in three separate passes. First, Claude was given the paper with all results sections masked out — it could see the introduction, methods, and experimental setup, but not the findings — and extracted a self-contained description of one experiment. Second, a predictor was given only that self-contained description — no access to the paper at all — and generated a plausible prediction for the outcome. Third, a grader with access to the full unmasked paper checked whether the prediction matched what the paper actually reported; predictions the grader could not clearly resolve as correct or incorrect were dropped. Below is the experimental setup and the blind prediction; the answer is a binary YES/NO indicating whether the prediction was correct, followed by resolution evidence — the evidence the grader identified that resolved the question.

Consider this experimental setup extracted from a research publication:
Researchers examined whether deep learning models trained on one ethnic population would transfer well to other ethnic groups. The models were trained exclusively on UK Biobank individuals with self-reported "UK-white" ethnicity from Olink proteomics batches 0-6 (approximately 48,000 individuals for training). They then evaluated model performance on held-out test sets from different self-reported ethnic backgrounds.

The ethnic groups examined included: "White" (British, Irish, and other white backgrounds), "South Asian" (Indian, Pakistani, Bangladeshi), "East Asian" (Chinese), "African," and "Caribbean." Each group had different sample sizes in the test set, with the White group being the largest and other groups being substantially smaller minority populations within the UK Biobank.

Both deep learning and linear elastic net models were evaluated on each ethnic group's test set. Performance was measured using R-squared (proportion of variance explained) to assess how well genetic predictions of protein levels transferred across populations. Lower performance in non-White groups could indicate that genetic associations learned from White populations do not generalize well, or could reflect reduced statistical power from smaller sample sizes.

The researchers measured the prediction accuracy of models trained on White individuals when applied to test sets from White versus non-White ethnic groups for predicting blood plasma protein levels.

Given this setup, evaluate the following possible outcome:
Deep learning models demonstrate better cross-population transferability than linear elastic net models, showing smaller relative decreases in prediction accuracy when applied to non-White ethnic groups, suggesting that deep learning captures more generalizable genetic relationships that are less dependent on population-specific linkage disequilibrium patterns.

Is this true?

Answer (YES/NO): NO